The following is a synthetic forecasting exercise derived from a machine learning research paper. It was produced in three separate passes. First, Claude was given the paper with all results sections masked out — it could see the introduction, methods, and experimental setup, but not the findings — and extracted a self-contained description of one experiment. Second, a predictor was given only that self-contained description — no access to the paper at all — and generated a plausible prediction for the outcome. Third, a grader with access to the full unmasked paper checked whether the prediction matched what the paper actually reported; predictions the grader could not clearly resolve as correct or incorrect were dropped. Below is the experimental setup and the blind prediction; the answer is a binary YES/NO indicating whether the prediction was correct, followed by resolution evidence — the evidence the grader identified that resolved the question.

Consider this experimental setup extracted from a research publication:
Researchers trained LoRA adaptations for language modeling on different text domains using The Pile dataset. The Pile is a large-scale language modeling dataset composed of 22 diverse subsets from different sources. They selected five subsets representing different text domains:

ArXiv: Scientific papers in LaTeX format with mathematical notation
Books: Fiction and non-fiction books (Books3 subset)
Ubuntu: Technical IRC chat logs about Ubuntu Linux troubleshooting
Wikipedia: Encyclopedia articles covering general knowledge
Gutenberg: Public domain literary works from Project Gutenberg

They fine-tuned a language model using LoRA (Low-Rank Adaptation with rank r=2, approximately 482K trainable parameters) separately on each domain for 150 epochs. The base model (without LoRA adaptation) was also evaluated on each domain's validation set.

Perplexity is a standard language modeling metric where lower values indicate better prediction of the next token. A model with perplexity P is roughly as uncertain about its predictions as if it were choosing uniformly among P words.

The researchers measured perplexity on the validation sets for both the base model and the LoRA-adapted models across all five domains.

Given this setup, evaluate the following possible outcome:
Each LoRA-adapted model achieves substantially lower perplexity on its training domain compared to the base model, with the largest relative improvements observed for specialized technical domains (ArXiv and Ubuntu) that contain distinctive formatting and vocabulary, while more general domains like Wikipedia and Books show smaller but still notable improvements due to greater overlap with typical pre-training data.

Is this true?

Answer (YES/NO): NO